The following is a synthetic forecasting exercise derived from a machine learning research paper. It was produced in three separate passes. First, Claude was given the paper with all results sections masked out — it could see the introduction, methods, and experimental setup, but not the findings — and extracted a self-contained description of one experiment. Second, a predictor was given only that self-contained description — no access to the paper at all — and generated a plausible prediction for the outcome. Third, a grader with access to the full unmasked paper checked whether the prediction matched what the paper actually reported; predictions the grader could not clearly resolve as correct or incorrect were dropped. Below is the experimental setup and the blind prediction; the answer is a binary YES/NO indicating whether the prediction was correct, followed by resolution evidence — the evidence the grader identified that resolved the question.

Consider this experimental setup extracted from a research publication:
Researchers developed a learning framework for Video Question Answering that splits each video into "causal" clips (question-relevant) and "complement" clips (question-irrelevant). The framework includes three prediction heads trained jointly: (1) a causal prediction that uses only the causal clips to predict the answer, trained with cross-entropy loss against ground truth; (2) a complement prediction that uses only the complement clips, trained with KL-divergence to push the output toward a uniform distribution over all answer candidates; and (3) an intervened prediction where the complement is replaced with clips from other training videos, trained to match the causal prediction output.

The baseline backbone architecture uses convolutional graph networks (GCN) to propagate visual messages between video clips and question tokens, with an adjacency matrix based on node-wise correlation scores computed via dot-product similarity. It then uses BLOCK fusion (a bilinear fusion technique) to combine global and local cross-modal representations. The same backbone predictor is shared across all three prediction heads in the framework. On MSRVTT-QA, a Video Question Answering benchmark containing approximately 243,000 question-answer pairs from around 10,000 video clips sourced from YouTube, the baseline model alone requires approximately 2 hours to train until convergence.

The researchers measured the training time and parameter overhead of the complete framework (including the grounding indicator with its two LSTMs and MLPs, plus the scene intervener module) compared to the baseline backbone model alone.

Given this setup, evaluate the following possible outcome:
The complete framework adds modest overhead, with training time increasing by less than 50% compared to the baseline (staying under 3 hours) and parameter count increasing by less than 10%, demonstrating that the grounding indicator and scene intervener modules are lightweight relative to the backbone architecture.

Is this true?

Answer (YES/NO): NO